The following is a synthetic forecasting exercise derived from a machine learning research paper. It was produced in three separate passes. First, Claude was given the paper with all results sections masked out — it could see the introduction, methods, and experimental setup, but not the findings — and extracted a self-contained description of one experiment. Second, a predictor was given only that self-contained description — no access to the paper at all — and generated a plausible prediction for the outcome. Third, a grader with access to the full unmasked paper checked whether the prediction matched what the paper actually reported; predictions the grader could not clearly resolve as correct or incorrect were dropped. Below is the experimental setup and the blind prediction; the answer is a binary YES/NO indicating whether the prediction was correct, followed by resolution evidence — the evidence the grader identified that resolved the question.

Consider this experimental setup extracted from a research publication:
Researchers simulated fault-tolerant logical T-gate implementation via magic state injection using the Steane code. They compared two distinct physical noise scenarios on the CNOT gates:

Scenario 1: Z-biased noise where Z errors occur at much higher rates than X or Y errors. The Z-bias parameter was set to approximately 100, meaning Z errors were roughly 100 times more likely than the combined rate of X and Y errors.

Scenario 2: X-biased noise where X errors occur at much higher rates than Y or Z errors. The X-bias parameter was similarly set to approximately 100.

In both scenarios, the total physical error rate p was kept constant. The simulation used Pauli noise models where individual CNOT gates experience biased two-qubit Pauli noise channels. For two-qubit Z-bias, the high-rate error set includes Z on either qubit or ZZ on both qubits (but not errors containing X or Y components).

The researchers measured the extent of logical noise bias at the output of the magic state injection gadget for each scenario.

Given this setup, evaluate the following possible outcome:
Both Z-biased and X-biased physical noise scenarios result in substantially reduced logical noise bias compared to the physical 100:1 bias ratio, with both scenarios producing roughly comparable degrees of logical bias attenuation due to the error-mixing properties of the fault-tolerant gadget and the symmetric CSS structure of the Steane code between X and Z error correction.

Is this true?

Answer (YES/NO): NO